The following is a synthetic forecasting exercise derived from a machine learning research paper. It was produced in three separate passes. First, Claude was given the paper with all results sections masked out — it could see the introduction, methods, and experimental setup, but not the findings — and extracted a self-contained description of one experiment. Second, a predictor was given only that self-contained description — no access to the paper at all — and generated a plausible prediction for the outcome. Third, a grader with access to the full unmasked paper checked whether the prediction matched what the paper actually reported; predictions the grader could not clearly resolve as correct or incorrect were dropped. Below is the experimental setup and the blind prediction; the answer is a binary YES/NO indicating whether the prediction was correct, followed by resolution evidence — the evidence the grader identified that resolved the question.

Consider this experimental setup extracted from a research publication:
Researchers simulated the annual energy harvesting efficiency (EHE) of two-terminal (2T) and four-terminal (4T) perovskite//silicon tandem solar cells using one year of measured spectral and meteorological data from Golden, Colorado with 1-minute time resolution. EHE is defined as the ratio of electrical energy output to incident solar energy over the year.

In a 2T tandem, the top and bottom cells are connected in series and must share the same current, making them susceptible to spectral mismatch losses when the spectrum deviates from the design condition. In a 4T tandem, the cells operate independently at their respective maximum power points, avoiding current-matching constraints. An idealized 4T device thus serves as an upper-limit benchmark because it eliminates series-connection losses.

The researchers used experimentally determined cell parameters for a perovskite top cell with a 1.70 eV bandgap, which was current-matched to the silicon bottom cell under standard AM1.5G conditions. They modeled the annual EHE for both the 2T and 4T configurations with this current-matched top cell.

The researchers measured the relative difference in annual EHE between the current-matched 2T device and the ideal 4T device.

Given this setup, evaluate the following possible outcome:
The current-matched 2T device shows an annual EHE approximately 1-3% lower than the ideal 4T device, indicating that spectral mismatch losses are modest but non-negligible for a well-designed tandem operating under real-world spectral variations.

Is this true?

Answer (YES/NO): YES